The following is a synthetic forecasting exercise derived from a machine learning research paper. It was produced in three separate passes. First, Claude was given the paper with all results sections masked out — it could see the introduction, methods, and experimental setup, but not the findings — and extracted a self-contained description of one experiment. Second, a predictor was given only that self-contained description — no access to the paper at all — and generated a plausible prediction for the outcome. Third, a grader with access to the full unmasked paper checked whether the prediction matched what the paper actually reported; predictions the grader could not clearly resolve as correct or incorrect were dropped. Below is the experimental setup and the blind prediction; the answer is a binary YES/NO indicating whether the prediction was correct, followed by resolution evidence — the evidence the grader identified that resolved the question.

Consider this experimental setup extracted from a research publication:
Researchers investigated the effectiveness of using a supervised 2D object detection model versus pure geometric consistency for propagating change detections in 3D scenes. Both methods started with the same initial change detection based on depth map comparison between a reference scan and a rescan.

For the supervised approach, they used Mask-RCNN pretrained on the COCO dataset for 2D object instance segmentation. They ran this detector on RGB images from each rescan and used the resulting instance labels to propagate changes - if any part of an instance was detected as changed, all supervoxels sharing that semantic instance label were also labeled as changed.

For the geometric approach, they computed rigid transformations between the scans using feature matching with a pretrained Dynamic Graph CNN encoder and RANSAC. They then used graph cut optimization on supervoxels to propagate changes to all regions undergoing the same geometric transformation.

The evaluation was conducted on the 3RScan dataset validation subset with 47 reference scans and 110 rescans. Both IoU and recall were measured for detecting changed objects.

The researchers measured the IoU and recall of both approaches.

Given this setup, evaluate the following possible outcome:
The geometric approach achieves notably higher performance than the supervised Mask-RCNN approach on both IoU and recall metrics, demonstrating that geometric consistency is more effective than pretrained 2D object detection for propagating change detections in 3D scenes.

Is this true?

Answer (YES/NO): NO